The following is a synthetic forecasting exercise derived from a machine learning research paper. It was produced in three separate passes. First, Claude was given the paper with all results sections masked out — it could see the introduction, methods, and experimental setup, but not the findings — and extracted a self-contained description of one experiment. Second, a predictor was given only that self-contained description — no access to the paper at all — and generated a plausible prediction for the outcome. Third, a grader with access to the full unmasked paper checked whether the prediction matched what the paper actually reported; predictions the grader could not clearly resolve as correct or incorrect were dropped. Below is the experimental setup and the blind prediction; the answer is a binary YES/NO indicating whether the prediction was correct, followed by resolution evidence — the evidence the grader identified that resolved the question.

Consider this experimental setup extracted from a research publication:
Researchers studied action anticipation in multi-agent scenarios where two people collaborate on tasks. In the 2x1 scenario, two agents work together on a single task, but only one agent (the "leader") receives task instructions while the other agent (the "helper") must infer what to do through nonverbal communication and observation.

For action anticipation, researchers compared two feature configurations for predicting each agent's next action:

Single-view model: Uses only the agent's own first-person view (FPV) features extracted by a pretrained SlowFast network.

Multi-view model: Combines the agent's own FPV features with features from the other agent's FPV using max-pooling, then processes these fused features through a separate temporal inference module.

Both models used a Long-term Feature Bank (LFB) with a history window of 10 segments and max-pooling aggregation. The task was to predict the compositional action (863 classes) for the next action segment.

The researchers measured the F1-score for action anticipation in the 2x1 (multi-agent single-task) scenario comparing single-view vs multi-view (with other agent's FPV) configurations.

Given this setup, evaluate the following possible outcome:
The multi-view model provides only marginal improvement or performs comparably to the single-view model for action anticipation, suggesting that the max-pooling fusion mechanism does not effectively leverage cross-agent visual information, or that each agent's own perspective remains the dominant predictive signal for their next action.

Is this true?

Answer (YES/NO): YES